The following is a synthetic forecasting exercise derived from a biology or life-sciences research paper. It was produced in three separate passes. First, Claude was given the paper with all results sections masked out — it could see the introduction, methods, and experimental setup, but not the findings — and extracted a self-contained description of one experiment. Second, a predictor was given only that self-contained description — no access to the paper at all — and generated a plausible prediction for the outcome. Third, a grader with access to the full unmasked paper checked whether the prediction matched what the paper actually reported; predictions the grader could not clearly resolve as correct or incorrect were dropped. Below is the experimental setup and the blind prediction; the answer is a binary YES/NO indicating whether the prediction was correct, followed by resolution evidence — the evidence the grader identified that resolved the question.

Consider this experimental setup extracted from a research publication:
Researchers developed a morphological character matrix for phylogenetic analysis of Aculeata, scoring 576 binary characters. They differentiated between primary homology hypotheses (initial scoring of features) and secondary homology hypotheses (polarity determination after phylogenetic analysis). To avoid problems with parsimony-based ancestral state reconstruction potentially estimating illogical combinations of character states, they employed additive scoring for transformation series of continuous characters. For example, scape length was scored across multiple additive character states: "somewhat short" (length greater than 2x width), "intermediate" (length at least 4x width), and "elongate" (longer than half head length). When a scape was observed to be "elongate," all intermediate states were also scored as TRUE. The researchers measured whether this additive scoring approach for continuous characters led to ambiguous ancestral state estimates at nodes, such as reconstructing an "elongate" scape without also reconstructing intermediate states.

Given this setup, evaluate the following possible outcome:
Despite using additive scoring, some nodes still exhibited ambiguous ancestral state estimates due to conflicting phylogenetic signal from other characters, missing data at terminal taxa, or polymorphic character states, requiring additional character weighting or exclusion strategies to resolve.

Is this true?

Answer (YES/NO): NO